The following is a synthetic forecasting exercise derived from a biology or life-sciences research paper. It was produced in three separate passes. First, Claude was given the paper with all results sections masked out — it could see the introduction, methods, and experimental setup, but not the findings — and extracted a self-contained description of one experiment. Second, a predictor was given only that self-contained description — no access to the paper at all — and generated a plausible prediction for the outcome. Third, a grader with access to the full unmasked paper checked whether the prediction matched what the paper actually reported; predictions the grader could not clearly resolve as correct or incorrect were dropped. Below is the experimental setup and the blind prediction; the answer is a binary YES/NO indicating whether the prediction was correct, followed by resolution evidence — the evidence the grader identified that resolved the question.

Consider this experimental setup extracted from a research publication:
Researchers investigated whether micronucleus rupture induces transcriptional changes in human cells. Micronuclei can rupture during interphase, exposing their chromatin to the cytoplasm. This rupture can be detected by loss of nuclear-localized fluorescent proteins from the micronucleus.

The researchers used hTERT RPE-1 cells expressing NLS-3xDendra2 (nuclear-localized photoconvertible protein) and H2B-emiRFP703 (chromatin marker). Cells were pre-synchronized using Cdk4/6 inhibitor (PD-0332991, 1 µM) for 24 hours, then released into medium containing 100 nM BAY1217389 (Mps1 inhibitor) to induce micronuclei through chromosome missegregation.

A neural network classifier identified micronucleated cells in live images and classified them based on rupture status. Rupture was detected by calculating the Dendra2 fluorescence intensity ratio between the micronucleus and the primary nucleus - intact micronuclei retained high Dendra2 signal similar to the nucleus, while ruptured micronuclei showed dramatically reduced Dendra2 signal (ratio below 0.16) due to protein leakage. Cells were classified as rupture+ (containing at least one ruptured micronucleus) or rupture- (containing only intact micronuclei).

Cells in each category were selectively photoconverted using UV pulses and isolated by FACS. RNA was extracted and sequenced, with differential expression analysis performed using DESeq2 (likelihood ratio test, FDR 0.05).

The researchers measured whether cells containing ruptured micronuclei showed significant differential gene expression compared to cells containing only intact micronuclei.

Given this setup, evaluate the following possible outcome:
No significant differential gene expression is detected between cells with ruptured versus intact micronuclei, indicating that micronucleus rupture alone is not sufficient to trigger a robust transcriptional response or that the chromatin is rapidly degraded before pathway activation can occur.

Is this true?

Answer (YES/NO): NO